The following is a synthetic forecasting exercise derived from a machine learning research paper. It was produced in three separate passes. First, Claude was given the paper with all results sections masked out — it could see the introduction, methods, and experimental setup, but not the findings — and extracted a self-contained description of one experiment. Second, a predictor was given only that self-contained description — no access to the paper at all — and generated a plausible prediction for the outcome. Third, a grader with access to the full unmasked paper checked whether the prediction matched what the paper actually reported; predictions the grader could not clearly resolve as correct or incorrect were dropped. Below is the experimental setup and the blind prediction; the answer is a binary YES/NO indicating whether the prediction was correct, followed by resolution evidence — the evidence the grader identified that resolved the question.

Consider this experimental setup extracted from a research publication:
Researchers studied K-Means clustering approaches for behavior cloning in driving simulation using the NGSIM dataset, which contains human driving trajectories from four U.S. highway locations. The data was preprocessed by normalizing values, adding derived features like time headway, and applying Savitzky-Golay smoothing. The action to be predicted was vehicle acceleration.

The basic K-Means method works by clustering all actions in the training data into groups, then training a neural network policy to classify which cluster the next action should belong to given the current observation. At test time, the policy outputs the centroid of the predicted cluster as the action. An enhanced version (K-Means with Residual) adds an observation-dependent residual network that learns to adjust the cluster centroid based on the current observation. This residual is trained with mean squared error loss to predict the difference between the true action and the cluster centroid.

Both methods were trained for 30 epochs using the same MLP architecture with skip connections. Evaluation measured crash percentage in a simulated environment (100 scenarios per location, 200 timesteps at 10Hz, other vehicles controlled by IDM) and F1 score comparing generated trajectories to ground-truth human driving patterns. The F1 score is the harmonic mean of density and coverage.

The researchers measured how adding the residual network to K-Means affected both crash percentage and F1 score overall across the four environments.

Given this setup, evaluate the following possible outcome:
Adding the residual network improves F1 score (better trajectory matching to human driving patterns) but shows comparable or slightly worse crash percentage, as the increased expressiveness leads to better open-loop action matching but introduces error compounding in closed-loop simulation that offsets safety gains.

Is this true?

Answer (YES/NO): NO